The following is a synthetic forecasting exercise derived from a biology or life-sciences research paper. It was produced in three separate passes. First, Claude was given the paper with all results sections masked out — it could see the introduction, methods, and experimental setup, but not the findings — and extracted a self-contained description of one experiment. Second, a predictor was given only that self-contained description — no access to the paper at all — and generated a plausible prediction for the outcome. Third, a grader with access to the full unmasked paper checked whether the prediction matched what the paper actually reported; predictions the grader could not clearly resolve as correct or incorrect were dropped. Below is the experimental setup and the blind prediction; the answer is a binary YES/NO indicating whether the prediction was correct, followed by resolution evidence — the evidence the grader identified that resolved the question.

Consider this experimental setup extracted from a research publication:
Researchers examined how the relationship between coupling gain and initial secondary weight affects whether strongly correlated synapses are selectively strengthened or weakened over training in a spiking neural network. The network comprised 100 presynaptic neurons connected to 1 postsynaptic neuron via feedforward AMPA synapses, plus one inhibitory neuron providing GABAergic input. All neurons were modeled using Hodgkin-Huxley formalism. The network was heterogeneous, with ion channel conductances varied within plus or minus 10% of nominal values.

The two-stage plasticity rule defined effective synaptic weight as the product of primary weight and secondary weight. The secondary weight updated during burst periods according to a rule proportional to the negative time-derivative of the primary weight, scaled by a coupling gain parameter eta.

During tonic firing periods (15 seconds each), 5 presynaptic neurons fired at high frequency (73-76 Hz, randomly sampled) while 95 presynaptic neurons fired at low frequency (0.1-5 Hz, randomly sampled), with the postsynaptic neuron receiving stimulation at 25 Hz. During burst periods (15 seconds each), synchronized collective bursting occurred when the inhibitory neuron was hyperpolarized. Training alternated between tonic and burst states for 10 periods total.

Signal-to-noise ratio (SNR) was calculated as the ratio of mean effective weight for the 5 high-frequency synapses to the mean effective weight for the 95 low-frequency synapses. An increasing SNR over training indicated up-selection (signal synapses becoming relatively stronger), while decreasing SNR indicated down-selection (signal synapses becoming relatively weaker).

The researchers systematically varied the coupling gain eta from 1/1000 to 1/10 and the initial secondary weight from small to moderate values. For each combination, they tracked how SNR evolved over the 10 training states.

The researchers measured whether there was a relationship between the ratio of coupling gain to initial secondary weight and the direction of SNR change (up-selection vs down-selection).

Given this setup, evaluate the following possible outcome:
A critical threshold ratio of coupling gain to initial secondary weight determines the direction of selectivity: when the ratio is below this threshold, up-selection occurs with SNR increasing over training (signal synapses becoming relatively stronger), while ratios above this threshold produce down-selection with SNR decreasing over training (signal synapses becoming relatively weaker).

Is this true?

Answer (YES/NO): NO